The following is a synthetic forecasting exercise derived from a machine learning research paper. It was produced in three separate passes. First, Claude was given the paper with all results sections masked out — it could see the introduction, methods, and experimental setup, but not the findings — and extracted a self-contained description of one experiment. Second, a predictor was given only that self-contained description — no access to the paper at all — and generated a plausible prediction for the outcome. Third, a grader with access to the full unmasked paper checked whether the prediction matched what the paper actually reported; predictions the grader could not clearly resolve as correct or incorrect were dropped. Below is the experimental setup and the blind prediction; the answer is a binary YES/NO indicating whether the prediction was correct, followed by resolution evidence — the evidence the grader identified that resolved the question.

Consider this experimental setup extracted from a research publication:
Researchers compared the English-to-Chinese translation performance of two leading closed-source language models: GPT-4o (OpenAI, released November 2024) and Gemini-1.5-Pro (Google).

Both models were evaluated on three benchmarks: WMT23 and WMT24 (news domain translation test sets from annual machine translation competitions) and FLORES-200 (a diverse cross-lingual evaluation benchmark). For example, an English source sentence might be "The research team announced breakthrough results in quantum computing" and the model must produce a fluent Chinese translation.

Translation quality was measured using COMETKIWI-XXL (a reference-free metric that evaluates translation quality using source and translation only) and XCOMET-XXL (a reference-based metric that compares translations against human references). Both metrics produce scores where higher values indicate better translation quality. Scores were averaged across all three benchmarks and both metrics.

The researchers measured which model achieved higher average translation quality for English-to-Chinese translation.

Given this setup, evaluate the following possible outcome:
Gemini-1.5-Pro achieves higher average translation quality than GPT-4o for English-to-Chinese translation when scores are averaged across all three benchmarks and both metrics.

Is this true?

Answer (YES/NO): YES